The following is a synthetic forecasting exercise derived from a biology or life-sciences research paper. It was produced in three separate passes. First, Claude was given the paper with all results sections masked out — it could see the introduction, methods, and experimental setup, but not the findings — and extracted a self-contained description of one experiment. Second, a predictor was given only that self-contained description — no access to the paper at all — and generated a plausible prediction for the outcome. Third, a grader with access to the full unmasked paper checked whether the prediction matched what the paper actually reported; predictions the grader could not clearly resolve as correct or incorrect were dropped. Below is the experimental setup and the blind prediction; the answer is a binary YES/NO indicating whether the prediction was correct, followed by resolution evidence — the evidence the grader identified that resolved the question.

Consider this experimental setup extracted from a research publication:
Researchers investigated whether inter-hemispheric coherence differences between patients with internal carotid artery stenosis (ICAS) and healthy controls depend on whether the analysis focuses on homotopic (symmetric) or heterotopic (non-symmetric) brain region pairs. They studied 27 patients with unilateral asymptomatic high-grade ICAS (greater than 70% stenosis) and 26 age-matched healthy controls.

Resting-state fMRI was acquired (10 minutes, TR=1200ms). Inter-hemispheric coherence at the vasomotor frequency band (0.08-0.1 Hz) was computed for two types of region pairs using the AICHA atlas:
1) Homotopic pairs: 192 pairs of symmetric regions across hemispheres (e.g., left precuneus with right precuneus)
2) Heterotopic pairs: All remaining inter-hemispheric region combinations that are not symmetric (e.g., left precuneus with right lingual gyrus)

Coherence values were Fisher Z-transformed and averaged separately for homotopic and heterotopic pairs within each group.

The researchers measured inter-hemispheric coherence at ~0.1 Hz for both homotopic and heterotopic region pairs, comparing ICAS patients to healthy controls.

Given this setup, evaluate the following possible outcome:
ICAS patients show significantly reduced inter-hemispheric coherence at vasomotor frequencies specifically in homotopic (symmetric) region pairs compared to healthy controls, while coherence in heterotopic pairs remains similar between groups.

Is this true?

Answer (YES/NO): NO